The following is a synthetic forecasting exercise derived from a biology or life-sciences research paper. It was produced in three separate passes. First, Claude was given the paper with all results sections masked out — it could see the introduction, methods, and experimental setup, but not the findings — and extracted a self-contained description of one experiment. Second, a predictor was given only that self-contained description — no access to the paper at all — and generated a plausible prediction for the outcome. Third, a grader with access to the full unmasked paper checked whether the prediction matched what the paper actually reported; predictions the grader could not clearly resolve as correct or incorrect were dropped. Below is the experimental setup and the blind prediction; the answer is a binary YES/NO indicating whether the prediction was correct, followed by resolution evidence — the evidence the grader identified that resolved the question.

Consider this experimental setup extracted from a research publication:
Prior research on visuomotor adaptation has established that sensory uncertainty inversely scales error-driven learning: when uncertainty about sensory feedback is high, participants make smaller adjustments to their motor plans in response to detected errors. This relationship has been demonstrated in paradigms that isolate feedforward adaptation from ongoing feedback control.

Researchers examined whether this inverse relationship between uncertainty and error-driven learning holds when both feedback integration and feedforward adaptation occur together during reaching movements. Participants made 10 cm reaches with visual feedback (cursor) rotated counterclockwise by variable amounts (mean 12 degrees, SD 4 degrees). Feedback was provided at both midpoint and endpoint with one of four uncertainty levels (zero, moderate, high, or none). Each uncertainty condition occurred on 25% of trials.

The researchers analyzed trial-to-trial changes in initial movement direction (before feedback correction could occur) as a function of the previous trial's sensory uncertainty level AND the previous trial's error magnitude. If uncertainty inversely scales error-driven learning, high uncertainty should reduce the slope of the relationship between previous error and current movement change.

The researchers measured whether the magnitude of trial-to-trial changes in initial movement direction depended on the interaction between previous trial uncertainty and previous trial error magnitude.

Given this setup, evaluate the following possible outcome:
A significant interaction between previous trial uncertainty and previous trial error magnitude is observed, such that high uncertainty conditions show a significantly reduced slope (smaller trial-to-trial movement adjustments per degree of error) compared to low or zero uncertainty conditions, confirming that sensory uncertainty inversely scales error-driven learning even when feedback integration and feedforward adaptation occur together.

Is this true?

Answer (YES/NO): NO